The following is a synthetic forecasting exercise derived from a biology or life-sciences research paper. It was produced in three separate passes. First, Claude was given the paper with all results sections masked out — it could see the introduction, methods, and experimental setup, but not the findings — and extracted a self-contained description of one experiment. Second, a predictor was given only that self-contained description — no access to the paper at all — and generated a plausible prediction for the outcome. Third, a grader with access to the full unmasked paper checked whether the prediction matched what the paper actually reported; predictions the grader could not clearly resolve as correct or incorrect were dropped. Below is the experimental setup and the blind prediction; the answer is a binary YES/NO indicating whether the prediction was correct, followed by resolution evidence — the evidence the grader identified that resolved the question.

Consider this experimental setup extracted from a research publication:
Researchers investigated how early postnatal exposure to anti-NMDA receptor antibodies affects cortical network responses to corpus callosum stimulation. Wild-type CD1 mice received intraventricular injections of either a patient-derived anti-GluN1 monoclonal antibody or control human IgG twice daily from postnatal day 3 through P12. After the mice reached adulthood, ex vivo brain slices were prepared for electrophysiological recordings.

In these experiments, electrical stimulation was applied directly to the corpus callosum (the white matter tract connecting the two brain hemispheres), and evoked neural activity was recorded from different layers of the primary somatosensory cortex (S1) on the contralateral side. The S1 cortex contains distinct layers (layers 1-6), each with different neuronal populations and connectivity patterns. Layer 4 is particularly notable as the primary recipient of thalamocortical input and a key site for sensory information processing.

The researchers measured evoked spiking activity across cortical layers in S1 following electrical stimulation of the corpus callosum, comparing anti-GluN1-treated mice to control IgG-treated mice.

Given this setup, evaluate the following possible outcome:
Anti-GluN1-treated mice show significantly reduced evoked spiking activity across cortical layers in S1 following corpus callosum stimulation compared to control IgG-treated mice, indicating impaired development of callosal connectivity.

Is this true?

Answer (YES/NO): NO